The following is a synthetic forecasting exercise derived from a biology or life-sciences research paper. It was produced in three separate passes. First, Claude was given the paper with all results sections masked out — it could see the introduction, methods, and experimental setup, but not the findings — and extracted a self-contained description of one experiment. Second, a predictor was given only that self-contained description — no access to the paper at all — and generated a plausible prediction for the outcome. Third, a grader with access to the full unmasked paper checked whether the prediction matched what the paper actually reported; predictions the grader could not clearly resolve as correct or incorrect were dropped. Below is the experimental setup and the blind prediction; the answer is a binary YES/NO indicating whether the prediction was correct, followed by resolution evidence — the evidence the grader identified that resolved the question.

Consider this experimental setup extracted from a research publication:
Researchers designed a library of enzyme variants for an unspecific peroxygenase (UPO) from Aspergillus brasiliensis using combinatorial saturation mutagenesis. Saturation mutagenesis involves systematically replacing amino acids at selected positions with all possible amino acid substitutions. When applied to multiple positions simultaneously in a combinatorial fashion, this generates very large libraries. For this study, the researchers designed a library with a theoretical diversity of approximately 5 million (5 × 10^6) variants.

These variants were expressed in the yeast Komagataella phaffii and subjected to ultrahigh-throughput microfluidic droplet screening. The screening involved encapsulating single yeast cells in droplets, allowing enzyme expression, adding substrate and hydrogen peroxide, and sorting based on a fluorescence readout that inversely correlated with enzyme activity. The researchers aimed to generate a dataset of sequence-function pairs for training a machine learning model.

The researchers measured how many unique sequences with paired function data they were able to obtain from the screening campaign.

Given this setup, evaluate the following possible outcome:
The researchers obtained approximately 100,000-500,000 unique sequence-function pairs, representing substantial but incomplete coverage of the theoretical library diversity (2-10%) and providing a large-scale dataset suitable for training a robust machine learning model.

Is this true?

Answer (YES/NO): NO